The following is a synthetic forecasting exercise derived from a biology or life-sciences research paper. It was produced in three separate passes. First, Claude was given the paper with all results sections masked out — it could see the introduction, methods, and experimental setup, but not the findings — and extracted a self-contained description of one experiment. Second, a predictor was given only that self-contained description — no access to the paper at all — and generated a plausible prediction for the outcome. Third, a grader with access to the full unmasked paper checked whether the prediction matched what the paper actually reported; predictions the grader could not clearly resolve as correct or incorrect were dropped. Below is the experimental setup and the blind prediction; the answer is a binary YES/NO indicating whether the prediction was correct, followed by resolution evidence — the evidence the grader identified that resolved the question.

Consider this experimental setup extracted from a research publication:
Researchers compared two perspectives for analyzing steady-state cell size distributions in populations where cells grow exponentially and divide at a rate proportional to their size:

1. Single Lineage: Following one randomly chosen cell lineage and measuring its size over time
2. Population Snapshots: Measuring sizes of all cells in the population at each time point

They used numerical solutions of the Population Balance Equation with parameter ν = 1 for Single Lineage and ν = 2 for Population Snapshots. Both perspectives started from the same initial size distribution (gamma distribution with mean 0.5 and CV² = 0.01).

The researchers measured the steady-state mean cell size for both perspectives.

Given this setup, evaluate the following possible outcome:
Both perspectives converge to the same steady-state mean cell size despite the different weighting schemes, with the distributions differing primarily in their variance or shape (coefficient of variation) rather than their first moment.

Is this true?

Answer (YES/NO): NO